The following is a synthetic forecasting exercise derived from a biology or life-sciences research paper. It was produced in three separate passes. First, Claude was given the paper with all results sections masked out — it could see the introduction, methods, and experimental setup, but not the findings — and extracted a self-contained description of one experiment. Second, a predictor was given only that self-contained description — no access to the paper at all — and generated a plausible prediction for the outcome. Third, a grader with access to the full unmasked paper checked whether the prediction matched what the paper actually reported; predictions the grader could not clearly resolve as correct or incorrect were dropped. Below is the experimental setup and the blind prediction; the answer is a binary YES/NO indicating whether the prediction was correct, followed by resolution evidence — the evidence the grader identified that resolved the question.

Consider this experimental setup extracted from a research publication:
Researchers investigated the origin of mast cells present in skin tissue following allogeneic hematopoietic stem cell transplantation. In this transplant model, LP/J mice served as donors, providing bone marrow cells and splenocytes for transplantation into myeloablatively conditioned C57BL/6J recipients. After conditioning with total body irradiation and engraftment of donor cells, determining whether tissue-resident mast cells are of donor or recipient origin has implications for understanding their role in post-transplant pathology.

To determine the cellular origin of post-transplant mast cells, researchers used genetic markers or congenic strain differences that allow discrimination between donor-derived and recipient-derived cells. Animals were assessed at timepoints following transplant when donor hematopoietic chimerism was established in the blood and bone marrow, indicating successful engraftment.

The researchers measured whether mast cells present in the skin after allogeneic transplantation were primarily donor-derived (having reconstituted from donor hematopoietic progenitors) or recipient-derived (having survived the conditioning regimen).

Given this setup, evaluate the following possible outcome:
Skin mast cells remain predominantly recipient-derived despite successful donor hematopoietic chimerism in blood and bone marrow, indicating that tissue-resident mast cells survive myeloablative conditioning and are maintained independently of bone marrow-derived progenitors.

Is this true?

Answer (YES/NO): YES